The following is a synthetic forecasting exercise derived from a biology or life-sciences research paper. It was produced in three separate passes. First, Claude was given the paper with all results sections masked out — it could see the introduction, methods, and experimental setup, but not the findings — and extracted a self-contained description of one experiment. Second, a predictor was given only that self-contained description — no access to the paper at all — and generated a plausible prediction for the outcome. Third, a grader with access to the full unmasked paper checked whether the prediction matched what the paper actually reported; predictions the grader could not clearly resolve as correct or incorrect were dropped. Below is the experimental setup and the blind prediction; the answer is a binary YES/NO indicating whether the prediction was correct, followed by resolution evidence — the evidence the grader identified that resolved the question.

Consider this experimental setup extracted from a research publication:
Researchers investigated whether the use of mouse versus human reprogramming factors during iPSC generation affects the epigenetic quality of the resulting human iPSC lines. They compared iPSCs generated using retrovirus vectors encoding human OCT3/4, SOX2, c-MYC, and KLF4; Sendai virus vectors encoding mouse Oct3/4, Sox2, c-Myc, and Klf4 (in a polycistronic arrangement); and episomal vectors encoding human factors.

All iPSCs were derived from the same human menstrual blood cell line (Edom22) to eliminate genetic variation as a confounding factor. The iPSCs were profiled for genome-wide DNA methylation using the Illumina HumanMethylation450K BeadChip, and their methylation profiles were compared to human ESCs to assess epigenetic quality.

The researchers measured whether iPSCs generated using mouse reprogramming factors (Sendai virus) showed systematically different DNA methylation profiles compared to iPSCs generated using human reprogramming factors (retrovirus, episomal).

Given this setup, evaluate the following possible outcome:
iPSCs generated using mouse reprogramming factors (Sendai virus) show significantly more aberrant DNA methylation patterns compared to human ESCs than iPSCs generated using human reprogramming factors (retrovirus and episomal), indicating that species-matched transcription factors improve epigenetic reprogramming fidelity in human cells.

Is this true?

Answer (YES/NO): NO